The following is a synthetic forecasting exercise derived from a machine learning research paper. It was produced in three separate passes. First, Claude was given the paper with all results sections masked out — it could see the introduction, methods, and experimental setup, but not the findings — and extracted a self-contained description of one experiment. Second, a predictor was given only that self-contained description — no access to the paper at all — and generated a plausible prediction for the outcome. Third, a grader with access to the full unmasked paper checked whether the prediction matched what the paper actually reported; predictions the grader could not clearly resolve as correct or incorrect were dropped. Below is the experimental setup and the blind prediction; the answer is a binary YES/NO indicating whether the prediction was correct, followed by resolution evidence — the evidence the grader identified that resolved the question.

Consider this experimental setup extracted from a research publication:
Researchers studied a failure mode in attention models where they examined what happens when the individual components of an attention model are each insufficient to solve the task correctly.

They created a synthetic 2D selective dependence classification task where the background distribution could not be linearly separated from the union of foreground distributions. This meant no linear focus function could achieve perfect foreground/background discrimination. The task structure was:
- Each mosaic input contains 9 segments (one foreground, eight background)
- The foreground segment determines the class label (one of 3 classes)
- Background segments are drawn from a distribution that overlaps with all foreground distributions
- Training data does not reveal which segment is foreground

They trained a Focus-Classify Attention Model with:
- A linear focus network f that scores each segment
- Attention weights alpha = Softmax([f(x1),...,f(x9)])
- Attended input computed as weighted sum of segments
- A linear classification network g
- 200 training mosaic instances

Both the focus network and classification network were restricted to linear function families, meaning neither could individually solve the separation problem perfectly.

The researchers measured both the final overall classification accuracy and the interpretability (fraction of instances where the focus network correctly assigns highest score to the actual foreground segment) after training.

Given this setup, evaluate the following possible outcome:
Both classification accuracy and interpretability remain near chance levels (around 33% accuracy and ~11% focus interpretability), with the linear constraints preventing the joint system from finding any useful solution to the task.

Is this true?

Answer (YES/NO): NO